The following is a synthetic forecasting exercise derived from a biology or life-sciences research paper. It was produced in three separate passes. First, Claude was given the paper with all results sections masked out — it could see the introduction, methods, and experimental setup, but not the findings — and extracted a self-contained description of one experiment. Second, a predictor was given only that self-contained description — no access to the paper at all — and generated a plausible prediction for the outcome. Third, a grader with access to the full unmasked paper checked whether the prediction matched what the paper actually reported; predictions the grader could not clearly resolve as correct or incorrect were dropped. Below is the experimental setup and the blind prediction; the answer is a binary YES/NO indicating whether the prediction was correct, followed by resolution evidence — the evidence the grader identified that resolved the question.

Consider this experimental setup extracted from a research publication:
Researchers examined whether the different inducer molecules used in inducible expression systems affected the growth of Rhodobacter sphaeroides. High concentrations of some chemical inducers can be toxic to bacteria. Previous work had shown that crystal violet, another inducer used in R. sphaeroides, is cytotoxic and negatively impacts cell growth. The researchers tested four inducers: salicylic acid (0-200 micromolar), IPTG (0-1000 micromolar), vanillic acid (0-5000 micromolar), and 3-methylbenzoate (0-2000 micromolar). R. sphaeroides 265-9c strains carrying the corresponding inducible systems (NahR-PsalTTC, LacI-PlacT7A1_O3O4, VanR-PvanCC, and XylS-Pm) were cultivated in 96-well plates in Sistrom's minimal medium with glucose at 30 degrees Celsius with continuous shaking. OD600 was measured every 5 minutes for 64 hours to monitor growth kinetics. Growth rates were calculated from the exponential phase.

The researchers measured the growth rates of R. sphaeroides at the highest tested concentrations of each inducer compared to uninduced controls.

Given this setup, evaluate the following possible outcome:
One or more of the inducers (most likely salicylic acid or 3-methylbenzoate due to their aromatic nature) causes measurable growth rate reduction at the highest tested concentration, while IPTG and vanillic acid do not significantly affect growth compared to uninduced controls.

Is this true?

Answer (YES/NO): YES